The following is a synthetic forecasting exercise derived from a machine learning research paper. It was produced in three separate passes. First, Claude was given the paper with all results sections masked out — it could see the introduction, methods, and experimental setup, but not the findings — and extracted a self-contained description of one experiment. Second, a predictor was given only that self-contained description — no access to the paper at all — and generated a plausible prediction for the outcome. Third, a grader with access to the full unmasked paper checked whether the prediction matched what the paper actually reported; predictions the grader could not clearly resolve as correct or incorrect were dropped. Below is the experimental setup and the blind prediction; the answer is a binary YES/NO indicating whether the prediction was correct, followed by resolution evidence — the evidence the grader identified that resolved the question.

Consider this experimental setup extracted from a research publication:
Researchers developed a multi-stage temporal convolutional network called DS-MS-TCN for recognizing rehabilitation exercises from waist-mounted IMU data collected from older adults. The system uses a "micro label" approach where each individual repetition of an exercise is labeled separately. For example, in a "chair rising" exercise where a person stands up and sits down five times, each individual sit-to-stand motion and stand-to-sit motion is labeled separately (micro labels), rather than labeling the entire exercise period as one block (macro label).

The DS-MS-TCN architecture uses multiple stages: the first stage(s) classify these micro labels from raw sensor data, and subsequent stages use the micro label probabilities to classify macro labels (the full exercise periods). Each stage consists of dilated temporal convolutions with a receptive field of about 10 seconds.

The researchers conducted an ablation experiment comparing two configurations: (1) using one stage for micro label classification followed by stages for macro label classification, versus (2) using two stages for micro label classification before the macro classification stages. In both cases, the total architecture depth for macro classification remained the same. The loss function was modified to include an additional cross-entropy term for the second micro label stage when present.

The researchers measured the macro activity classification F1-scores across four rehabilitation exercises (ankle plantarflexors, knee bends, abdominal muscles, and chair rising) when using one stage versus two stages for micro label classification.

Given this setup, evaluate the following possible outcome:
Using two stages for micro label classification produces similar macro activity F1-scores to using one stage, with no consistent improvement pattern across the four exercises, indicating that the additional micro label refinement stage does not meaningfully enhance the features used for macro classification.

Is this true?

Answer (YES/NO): NO